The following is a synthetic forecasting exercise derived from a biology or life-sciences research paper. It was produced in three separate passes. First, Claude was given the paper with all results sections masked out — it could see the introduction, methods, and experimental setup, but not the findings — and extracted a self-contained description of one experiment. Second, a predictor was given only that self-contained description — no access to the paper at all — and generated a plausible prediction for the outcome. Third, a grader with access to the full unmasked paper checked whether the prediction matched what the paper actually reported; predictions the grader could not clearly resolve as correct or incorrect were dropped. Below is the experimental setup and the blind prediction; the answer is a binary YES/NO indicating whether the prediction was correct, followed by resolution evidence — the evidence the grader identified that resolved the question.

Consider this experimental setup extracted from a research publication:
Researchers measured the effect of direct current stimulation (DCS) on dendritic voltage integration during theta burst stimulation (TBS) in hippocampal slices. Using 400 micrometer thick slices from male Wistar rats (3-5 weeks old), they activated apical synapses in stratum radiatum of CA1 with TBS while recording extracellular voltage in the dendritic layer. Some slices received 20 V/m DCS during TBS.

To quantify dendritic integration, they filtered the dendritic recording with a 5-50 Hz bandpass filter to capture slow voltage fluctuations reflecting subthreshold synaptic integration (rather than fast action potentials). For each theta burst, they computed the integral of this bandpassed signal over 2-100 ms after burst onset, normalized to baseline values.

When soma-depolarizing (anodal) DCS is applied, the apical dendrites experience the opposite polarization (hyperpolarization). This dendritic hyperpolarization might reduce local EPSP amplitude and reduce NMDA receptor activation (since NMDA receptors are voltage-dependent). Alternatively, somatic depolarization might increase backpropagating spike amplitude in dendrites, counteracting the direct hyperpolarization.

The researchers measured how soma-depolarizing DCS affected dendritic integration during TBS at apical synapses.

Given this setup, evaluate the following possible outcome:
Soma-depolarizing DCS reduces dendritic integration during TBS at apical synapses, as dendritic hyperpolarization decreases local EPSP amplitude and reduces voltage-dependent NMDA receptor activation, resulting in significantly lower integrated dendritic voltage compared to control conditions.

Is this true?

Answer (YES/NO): YES